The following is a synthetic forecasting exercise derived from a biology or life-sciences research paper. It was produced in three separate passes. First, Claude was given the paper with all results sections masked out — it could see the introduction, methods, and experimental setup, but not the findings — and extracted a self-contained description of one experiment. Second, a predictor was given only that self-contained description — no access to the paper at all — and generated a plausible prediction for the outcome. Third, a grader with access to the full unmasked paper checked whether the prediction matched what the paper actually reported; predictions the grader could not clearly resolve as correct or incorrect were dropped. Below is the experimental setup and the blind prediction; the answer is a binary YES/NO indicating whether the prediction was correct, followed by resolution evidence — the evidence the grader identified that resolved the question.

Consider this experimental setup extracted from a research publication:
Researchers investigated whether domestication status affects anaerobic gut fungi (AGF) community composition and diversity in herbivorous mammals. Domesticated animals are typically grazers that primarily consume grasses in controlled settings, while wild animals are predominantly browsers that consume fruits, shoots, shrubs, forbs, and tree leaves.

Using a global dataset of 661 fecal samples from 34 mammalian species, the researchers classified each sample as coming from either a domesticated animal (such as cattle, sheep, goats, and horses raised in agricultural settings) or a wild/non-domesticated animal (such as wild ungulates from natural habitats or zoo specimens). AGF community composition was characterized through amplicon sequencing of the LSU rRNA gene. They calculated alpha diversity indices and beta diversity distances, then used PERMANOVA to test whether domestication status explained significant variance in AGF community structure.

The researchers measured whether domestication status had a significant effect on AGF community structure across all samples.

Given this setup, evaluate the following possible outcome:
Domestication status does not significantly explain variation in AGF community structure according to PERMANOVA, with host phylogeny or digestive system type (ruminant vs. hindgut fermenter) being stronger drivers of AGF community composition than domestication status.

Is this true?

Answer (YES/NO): NO